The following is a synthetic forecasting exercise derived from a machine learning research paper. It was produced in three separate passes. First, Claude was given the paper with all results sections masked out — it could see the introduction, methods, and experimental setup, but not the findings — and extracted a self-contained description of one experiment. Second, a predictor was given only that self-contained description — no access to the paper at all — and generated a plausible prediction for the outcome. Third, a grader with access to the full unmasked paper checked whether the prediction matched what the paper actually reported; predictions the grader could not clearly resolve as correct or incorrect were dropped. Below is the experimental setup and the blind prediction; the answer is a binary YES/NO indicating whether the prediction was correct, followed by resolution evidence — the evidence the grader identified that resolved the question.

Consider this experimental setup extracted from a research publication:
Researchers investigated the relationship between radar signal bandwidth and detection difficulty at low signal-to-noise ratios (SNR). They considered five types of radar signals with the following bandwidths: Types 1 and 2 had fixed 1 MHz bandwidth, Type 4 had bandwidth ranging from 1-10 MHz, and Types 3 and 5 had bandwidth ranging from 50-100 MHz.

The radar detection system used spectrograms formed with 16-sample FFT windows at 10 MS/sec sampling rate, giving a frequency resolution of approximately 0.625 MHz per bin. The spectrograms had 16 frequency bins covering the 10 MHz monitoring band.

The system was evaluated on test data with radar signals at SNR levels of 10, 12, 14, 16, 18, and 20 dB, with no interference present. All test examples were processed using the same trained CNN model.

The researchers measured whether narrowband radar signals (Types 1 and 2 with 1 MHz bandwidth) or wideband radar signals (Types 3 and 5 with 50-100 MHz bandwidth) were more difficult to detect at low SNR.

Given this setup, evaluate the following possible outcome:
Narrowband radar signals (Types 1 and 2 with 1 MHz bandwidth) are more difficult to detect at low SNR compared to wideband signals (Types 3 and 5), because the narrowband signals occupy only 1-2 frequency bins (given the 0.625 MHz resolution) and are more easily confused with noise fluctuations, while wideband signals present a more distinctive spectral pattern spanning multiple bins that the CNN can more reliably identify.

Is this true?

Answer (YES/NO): YES